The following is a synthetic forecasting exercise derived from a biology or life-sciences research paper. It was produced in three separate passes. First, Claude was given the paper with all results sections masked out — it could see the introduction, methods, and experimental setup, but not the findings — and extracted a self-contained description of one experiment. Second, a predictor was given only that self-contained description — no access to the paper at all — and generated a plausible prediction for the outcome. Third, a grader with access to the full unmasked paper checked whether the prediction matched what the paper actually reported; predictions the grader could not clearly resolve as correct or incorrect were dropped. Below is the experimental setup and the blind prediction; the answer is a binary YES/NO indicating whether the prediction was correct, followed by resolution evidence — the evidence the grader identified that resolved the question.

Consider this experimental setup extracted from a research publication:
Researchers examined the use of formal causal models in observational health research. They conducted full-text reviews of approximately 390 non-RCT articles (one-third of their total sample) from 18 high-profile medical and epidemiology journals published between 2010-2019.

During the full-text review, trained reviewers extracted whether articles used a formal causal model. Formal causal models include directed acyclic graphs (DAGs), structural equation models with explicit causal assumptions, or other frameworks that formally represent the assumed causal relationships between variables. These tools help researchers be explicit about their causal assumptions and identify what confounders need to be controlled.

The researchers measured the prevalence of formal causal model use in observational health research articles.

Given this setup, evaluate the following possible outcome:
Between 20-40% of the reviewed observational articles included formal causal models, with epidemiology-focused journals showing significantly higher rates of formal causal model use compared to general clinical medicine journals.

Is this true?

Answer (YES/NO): NO